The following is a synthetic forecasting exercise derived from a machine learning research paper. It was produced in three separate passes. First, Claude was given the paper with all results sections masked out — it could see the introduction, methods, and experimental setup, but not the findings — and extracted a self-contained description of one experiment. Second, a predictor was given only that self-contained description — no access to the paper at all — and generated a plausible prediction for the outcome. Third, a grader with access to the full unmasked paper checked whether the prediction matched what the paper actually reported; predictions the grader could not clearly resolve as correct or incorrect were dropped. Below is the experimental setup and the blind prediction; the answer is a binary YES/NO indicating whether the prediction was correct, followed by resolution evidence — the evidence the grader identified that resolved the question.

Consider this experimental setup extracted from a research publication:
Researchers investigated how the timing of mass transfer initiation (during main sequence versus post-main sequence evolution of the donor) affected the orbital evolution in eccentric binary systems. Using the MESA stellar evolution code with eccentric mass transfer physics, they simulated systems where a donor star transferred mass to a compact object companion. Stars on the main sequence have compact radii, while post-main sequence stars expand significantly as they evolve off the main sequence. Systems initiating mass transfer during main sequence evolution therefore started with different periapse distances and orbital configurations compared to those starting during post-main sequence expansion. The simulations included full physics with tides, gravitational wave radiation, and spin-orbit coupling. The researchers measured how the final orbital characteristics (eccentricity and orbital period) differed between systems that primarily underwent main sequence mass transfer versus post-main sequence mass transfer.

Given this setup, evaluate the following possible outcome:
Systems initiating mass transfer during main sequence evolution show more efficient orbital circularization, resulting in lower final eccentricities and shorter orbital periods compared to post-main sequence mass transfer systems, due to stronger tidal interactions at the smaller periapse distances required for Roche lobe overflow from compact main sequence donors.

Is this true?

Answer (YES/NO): NO